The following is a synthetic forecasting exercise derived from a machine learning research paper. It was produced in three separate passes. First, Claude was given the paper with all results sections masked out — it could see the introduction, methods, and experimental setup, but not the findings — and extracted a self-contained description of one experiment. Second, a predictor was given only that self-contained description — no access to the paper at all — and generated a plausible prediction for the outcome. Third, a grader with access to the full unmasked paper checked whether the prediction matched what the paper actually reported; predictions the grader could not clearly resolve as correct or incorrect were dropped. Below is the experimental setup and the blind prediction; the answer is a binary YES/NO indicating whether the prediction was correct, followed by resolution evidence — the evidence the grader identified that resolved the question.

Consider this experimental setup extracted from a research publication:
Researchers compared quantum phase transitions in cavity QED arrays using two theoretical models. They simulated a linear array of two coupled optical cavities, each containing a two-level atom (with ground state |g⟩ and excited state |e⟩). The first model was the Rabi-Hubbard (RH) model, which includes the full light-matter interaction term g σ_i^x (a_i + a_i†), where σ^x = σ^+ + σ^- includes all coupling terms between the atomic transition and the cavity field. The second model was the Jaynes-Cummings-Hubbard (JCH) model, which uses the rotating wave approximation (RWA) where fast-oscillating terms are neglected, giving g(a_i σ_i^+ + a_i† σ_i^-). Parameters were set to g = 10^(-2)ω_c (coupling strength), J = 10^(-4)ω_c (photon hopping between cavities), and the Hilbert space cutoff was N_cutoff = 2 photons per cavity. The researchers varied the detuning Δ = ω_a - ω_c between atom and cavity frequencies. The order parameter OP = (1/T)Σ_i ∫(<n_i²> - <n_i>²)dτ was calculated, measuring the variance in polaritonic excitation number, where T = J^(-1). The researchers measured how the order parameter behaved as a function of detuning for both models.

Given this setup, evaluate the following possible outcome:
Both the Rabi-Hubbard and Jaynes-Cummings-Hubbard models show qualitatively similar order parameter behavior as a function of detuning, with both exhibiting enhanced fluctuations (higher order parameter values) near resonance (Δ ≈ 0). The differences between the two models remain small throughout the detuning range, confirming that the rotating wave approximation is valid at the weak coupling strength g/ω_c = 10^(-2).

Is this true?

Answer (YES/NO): NO